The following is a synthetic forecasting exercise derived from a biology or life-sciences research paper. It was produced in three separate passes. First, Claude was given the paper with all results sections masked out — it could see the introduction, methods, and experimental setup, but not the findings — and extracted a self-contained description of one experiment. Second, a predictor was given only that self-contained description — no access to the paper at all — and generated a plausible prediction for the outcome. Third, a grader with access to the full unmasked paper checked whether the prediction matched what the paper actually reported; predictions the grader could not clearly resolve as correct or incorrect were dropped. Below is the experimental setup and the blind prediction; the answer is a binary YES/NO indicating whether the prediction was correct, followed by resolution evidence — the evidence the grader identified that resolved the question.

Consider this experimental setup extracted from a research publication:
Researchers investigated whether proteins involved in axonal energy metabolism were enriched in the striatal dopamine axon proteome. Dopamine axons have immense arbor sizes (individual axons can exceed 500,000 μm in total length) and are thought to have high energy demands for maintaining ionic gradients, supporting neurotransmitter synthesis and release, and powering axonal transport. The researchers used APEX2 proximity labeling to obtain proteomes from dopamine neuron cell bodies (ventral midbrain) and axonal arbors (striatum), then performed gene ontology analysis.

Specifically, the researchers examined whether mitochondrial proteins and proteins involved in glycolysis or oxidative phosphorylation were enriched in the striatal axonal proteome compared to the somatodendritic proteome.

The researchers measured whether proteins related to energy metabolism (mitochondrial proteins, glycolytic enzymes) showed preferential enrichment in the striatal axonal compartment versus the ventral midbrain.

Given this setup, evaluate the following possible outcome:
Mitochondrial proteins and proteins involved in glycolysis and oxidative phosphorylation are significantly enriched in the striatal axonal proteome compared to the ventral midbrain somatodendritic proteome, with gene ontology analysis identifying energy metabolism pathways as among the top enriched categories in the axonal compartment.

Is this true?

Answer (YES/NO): NO